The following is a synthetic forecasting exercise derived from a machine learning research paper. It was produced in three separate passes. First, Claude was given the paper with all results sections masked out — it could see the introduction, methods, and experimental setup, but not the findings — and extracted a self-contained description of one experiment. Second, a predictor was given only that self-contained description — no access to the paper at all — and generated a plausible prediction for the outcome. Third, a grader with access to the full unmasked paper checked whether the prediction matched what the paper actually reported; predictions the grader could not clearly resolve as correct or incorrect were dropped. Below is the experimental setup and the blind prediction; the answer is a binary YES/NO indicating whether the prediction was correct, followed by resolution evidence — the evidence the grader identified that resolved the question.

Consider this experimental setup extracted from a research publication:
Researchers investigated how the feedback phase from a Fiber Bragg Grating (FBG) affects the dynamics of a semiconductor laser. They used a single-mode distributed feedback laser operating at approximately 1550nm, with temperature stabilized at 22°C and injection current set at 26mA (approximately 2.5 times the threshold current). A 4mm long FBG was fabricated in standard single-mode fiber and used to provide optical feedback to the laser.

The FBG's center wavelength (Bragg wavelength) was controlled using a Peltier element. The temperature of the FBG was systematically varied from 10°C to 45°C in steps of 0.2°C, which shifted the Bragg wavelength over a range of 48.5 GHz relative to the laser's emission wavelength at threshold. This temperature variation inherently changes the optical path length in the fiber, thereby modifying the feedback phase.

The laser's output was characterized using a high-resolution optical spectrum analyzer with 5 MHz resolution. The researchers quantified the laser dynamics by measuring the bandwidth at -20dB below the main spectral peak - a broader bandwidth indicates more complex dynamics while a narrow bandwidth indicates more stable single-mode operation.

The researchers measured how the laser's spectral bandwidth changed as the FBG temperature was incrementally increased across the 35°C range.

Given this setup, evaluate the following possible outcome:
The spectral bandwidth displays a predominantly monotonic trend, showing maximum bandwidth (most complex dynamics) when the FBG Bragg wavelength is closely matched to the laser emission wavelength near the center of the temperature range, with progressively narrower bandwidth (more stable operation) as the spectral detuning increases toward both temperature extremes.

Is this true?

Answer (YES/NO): NO